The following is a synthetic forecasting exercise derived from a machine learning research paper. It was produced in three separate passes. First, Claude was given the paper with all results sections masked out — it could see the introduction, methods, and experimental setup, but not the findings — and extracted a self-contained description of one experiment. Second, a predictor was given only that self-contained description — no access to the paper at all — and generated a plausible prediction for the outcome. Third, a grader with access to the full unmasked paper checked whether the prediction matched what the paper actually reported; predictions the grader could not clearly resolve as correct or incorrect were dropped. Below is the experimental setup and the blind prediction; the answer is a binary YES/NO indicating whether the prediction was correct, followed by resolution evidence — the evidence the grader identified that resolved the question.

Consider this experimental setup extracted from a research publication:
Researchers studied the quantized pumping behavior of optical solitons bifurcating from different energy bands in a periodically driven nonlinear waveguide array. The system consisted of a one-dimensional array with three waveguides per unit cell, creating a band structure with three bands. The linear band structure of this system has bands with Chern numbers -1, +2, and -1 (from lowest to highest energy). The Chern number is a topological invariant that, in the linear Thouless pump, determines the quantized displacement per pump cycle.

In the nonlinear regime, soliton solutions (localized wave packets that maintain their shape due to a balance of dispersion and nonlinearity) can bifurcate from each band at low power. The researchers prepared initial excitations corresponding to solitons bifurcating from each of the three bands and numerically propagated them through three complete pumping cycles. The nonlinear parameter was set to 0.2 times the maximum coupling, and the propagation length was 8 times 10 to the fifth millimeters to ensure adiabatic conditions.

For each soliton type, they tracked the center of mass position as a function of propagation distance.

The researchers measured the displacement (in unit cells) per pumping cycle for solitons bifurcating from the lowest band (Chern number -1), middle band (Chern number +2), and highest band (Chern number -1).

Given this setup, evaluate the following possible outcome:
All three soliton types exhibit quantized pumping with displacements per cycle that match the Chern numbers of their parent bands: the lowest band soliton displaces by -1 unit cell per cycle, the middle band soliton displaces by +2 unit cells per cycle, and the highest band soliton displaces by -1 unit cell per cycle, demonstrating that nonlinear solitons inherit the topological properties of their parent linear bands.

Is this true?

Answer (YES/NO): YES